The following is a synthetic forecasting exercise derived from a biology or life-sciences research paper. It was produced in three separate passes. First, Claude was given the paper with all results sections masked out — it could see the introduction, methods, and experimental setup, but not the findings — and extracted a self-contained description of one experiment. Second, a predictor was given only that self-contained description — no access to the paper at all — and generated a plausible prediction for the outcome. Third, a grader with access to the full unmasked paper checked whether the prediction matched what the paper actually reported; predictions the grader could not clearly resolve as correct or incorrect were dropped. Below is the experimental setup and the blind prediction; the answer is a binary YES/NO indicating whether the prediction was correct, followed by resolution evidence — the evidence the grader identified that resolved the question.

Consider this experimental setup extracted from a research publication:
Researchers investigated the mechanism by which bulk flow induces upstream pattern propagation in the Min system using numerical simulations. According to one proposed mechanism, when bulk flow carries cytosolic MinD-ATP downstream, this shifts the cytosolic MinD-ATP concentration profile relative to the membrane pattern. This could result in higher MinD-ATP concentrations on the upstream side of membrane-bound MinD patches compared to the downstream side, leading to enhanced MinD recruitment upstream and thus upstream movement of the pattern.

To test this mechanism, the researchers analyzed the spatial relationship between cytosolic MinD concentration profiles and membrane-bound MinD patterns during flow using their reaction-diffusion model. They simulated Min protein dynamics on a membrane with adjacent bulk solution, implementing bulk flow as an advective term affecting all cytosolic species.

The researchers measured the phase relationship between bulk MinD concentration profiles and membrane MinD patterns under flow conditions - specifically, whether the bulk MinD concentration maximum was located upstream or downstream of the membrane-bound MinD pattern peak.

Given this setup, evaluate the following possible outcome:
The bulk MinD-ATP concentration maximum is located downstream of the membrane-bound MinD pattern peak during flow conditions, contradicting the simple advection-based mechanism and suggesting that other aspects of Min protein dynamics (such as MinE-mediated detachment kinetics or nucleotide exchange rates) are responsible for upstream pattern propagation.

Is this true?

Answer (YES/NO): NO